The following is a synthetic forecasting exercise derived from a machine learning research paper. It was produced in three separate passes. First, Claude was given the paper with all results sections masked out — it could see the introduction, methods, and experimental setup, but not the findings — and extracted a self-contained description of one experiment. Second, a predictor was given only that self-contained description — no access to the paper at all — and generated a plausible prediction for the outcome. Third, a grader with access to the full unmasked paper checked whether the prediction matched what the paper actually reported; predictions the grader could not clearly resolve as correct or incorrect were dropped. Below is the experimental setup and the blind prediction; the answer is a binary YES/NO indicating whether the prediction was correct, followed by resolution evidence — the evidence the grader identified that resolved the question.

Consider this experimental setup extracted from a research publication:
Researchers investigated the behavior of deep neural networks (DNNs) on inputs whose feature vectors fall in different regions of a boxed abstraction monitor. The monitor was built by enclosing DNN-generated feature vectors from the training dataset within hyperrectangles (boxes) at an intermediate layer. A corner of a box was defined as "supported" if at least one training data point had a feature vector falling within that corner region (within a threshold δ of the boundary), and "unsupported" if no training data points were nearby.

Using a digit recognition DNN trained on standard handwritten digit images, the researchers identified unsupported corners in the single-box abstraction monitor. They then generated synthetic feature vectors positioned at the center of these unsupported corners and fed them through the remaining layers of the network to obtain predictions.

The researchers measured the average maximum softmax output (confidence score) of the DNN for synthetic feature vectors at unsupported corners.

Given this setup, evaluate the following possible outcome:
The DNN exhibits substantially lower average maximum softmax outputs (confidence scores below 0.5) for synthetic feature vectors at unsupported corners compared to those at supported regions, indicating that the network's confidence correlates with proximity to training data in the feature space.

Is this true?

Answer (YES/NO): NO